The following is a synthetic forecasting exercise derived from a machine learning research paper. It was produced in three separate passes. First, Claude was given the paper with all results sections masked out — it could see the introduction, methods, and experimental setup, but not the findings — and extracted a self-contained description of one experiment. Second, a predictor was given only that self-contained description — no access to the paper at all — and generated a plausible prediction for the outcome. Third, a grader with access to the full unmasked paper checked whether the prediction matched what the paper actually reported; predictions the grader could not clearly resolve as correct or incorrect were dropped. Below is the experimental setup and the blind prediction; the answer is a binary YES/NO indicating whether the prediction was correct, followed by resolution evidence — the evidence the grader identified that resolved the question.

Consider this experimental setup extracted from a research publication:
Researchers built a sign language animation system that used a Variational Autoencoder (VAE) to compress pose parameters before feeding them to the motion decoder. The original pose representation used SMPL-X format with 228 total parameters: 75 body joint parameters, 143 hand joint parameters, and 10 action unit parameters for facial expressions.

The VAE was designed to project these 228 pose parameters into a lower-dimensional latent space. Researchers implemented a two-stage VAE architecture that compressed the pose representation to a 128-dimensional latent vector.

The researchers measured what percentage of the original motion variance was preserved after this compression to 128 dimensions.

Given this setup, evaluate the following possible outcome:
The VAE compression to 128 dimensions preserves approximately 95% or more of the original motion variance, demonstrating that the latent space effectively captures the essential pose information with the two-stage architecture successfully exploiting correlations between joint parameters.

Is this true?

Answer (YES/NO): YES